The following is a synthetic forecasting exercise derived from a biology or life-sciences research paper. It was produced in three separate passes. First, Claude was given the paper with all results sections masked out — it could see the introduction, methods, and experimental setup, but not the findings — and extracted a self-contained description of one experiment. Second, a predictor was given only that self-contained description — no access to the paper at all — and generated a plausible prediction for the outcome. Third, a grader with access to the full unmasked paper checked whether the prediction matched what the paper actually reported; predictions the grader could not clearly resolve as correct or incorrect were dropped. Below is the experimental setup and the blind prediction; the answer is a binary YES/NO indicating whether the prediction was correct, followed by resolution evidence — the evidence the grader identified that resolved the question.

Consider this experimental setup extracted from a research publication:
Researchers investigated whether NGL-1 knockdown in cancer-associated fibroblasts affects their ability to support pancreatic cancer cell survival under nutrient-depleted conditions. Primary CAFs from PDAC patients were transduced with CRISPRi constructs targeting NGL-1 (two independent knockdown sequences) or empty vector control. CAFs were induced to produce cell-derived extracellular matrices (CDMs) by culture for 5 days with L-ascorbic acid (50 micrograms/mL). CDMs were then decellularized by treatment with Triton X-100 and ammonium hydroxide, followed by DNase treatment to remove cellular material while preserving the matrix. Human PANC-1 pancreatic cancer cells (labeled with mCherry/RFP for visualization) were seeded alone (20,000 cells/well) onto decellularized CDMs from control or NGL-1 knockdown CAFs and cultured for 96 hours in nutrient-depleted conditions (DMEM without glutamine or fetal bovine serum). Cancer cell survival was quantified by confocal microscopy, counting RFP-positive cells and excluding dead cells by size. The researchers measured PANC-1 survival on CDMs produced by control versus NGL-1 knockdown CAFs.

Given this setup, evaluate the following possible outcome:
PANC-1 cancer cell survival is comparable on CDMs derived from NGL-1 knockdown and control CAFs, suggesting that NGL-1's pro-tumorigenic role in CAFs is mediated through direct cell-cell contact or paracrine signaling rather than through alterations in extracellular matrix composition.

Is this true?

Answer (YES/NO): NO